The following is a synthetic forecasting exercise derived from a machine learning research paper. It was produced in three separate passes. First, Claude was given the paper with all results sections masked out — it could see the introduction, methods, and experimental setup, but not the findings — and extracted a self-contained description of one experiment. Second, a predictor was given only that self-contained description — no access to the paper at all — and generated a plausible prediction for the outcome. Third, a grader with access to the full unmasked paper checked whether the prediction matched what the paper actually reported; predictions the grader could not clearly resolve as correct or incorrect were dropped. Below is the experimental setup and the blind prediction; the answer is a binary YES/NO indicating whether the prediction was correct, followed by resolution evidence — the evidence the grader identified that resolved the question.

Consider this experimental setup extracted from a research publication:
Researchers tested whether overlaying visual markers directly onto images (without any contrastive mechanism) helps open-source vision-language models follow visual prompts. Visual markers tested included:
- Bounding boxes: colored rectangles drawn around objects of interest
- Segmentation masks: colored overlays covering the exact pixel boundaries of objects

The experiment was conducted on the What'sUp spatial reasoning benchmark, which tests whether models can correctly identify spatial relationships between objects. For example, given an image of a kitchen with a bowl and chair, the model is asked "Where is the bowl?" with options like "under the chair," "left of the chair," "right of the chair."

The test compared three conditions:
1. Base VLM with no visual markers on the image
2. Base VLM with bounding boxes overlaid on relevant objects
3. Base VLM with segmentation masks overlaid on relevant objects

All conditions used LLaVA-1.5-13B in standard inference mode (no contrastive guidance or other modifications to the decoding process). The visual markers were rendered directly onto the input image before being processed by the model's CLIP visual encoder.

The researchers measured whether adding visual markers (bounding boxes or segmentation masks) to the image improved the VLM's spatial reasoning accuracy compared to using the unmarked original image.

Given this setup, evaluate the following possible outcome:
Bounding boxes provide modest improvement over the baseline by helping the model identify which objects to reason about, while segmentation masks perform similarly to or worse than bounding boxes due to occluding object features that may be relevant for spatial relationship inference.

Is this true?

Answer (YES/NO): NO